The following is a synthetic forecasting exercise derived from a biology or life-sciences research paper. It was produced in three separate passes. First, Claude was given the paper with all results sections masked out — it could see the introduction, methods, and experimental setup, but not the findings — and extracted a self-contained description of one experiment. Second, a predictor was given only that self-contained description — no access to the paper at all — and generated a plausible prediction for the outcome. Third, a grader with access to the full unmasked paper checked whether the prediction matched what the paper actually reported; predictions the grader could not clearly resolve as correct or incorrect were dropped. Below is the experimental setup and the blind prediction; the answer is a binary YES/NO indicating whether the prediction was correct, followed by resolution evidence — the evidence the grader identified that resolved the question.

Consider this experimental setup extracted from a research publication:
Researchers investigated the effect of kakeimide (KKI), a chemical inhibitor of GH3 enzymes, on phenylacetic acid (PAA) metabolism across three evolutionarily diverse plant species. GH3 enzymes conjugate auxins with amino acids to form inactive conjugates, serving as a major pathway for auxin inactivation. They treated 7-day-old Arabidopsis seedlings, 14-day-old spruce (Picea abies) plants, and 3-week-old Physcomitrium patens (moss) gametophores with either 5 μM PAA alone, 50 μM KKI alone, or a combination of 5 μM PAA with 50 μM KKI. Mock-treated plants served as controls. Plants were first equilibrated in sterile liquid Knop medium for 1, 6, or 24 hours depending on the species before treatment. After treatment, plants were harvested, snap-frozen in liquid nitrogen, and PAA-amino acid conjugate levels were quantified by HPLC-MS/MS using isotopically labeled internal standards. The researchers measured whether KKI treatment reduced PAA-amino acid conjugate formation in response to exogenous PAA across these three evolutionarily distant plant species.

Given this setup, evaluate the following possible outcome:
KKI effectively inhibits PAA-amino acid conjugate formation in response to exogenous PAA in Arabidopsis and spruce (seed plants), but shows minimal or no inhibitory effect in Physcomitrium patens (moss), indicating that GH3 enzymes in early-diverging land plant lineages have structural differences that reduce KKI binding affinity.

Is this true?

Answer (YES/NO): NO